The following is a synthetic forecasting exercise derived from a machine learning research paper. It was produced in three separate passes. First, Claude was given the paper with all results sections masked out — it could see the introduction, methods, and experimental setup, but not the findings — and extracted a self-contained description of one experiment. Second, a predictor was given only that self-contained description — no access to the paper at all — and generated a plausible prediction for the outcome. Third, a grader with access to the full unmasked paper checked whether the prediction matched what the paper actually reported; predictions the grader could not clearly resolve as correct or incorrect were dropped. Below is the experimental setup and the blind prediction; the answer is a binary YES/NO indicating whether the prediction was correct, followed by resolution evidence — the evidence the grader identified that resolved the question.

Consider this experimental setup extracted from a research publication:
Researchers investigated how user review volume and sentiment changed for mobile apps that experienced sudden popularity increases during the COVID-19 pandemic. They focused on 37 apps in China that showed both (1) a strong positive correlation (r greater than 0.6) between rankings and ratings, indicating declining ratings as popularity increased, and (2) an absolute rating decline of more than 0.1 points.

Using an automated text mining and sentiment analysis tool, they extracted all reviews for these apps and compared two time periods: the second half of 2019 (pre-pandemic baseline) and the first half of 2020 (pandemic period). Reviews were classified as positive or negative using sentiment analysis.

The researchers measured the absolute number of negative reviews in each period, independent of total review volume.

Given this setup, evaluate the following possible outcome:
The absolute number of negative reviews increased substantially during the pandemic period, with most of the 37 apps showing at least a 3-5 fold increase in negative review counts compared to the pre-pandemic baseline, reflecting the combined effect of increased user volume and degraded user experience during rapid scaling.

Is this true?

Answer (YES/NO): NO